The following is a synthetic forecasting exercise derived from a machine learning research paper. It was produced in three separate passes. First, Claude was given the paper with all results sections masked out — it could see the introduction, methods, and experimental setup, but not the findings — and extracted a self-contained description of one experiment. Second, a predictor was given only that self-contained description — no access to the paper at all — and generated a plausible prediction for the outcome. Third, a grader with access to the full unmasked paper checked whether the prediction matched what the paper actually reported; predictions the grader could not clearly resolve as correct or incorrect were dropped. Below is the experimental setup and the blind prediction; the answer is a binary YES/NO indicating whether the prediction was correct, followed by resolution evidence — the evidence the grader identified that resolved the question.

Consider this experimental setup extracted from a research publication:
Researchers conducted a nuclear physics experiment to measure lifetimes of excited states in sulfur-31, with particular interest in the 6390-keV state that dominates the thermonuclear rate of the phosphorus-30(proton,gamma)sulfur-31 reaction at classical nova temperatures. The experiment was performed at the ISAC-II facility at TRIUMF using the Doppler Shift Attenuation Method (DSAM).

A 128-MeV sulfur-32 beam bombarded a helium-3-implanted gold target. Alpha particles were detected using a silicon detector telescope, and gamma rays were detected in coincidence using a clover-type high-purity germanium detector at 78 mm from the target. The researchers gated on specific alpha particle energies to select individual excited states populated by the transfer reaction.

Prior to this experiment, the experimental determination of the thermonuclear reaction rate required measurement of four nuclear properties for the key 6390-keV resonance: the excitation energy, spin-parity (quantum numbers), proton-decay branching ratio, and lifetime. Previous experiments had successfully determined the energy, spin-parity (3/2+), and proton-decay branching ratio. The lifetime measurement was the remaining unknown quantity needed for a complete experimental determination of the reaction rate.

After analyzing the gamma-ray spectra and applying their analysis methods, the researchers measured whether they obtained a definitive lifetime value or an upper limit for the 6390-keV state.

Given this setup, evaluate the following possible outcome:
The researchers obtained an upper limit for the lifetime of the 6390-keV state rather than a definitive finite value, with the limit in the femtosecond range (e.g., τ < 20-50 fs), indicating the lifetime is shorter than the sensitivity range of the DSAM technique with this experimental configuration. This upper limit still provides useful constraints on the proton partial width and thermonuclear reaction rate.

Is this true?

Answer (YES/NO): YES